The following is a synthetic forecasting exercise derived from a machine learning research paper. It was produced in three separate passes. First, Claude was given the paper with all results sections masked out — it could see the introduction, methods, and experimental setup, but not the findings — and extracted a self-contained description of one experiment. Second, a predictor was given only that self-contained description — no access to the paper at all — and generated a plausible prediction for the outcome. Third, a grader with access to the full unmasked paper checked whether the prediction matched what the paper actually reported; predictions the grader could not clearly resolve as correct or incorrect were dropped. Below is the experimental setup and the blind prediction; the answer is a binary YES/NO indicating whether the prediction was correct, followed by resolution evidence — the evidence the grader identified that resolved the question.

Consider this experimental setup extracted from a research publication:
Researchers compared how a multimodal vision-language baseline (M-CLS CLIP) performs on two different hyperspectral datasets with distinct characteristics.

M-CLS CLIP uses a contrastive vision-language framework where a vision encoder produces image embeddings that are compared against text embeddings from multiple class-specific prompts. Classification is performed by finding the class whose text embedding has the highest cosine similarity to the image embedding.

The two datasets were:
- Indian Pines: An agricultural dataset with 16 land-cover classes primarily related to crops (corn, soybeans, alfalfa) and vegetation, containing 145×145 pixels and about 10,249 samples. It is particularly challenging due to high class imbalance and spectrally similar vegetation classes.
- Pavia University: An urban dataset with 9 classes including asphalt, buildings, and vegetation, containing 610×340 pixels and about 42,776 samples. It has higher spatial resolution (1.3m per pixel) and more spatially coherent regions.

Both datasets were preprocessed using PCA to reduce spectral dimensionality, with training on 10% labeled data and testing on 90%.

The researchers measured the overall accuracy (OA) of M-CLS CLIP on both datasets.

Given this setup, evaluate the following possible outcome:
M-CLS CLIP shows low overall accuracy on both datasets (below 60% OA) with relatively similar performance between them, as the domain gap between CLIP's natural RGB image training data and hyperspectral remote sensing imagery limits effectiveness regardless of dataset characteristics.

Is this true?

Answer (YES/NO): NO